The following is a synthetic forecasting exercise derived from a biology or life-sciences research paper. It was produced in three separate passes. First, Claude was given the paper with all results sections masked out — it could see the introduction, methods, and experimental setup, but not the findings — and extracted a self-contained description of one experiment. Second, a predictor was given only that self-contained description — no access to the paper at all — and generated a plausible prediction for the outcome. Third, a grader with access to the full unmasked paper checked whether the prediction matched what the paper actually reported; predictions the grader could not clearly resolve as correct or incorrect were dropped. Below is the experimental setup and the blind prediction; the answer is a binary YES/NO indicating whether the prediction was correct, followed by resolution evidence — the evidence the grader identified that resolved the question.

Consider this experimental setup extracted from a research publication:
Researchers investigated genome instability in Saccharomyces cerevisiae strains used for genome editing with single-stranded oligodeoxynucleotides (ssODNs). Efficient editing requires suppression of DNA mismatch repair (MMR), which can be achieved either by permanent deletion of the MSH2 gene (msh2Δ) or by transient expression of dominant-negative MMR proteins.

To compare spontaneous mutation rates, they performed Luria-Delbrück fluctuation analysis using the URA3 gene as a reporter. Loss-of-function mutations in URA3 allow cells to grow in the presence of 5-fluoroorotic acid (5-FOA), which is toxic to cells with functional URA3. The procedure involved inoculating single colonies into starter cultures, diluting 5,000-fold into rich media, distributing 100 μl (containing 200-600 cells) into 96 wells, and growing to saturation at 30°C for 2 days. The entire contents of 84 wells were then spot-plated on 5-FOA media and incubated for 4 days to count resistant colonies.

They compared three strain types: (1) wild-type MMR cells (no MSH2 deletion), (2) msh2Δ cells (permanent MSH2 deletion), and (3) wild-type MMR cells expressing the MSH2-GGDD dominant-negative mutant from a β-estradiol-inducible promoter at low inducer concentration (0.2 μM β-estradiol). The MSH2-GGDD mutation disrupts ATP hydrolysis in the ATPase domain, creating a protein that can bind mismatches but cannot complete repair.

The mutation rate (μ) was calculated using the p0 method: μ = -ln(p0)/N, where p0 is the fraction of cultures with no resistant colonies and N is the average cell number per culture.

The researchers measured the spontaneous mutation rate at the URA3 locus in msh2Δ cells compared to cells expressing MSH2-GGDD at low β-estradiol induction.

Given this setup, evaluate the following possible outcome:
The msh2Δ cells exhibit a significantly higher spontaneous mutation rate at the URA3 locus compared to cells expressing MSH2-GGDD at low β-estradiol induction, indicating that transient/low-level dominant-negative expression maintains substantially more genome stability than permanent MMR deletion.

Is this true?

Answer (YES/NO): YES